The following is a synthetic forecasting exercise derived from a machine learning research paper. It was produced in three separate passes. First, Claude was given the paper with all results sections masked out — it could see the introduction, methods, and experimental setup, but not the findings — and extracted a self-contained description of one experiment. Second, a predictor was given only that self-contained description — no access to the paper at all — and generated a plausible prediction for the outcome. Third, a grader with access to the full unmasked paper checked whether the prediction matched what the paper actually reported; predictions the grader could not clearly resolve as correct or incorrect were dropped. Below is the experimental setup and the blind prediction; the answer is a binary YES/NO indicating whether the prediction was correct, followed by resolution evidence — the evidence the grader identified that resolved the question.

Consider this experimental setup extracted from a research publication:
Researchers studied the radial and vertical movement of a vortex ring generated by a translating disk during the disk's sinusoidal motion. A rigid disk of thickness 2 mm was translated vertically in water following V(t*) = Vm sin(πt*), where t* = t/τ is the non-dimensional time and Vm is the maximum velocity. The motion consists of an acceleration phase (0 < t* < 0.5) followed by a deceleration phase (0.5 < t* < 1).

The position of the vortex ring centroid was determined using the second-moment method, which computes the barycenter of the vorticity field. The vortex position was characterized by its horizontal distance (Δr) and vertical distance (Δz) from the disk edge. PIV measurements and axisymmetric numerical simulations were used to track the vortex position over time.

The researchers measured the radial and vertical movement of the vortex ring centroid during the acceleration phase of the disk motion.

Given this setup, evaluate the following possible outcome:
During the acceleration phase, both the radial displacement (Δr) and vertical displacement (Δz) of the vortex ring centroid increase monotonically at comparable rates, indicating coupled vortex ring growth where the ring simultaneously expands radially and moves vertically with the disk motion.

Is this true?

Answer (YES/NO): NO